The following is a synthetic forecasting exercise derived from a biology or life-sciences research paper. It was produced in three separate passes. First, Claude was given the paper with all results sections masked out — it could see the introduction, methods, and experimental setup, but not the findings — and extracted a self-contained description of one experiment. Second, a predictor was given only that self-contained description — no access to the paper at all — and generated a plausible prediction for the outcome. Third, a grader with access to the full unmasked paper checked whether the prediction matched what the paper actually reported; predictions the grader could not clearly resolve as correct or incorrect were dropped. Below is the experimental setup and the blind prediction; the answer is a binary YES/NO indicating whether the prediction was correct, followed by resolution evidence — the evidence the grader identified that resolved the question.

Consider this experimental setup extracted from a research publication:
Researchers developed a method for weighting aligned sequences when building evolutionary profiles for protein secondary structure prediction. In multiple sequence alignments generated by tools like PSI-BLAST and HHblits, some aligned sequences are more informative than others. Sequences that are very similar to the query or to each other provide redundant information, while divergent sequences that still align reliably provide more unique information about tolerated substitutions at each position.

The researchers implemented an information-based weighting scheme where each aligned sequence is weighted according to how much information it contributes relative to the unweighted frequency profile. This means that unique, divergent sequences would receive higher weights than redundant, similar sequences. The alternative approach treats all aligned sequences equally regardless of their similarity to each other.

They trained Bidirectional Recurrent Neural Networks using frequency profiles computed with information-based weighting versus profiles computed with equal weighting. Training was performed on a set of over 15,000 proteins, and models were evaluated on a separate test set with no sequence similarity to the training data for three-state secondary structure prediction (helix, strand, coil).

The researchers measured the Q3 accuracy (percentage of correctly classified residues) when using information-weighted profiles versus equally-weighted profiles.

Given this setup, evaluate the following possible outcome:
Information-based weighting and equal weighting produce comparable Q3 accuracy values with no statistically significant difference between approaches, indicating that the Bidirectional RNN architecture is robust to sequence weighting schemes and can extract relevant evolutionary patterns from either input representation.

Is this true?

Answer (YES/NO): NO